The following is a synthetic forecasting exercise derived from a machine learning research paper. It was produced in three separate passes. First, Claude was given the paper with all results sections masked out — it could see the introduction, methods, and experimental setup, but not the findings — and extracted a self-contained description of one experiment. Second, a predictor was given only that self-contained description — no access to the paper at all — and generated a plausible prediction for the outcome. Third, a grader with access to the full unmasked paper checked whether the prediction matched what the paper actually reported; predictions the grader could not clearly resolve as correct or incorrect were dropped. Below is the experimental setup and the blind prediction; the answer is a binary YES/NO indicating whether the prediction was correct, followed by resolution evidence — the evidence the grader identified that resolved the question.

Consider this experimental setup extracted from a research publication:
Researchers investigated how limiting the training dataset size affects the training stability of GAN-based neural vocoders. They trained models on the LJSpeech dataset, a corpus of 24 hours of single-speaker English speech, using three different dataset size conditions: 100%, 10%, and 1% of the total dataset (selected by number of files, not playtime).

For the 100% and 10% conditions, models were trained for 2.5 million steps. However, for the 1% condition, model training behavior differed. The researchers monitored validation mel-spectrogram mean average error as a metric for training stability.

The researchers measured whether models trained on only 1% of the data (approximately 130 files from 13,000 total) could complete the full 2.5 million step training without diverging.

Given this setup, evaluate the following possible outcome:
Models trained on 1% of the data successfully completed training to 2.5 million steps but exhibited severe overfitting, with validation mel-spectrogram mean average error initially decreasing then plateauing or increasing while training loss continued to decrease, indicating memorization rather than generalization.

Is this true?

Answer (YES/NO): NO